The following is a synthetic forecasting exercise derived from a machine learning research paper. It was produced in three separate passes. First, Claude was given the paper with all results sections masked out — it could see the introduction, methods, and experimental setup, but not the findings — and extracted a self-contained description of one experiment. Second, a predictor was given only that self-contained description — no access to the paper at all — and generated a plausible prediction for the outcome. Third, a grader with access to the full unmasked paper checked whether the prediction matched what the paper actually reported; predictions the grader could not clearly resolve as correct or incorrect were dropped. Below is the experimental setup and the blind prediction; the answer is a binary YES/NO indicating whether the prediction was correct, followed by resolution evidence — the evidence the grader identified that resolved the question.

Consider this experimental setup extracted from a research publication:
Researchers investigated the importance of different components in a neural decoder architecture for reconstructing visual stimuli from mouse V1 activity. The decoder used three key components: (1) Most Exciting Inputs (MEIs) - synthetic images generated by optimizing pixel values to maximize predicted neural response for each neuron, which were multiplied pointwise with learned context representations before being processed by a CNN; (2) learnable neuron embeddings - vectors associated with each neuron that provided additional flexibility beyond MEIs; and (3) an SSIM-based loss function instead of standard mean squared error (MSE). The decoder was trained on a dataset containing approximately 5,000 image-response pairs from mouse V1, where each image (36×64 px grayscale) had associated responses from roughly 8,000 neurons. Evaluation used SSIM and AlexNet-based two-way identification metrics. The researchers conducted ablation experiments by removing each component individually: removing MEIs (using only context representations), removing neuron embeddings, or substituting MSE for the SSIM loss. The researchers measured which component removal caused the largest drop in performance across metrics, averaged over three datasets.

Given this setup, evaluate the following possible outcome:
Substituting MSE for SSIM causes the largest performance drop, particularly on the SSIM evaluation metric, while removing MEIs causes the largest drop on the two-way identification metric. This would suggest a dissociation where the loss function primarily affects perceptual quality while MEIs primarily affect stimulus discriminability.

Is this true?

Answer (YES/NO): NO